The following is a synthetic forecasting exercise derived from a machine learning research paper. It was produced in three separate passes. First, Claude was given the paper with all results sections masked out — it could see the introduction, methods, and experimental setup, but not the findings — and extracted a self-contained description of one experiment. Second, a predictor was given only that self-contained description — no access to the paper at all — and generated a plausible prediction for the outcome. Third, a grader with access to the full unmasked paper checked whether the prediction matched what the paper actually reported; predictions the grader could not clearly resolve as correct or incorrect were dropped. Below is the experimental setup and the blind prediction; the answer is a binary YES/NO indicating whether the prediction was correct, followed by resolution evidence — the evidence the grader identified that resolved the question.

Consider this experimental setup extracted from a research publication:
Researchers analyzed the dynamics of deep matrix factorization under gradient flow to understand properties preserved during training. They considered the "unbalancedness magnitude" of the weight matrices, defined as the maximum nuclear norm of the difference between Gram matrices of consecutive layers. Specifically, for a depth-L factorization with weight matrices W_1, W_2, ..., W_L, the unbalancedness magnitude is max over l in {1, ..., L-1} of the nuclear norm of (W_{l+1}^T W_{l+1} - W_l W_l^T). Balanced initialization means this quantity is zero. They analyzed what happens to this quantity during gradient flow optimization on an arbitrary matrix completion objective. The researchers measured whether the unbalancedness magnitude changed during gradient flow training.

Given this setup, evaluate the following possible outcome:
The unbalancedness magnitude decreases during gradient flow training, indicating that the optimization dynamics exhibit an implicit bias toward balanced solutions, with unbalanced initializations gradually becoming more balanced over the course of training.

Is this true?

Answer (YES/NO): NO